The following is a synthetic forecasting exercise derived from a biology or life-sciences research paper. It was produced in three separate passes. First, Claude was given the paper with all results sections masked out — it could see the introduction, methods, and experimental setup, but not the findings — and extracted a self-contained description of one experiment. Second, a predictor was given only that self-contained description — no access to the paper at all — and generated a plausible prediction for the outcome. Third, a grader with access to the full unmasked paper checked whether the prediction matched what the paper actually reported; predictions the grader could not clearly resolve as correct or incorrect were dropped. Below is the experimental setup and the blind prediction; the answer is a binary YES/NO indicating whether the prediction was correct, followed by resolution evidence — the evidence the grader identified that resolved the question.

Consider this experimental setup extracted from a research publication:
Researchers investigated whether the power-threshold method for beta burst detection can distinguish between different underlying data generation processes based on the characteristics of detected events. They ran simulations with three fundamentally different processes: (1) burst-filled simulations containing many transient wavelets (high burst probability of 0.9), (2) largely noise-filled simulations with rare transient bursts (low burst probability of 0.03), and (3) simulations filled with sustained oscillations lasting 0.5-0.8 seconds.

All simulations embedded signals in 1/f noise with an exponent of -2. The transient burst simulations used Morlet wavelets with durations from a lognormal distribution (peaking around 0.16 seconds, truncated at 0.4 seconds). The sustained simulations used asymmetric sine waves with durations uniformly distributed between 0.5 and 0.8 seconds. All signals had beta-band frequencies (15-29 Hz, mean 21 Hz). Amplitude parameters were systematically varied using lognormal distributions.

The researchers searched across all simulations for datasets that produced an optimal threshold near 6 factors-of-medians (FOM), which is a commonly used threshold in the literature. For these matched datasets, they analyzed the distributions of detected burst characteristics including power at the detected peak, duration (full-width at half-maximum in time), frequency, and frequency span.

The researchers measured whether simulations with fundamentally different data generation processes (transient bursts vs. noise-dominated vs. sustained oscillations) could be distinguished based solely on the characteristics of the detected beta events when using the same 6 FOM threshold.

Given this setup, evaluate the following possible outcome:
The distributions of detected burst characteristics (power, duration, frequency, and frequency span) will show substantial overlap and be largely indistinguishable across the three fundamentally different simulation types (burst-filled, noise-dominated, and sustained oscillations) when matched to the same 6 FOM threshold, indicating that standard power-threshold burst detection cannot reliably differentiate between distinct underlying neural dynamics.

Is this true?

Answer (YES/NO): YES